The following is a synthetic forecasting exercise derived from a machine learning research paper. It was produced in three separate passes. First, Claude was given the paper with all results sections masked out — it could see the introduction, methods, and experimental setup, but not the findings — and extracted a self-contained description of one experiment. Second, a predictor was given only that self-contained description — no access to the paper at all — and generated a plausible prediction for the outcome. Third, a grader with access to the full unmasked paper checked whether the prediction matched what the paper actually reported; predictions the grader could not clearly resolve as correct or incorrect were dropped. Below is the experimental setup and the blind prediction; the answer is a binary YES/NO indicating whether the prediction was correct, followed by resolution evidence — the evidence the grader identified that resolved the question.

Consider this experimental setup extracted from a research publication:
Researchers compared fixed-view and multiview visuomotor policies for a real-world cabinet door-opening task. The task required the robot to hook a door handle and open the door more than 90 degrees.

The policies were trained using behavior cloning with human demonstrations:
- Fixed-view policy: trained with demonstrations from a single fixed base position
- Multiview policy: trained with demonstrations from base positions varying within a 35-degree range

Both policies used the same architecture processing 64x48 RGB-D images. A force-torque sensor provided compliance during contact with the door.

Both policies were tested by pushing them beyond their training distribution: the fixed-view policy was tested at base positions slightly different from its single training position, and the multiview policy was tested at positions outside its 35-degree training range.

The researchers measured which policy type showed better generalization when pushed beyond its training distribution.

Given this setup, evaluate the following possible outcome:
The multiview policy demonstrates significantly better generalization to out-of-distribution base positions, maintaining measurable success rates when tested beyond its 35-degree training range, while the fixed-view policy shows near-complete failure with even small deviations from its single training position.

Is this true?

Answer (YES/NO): YES